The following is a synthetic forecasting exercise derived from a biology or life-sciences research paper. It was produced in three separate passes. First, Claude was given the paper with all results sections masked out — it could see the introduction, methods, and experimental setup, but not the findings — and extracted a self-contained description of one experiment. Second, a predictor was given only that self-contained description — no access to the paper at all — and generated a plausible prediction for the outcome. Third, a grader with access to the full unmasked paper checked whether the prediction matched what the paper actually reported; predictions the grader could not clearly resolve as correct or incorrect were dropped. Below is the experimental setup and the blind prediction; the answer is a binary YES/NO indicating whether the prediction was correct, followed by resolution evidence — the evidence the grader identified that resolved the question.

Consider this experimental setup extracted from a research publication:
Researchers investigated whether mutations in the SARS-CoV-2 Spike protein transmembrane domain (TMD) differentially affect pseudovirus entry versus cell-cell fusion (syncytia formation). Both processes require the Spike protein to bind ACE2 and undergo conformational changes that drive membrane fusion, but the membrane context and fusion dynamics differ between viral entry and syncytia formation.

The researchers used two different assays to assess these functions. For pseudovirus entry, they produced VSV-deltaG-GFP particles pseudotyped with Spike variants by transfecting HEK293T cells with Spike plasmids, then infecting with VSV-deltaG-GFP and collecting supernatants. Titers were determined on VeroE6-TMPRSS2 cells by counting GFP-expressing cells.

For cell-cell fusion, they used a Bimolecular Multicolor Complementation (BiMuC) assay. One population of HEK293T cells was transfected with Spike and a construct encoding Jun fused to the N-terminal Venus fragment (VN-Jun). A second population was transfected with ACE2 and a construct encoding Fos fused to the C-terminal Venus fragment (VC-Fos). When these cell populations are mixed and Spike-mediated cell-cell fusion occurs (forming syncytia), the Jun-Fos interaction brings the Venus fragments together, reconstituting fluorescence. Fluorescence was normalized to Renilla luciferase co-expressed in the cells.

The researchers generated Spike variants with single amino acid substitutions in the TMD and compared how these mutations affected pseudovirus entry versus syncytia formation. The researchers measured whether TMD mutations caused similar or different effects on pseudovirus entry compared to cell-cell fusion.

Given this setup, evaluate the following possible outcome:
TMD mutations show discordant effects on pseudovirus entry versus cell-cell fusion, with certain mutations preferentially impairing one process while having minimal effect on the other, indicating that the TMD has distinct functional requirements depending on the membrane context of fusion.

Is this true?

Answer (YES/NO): NO